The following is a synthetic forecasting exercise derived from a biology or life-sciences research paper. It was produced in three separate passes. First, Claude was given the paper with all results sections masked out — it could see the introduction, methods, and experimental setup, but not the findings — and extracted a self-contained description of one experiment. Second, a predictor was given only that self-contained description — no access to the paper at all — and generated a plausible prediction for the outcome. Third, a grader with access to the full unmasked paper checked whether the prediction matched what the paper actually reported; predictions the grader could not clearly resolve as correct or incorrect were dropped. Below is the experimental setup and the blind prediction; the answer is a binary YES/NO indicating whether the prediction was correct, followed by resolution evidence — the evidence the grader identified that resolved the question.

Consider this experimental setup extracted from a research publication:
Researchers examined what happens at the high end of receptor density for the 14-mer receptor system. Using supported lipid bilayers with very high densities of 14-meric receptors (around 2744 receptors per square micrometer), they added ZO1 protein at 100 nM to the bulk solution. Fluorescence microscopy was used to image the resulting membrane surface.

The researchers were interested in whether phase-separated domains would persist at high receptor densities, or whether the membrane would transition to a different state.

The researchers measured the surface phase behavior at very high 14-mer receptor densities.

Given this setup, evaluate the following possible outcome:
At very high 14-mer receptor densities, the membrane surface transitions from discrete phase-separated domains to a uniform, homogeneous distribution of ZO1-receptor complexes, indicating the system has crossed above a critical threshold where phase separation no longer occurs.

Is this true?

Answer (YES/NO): YES